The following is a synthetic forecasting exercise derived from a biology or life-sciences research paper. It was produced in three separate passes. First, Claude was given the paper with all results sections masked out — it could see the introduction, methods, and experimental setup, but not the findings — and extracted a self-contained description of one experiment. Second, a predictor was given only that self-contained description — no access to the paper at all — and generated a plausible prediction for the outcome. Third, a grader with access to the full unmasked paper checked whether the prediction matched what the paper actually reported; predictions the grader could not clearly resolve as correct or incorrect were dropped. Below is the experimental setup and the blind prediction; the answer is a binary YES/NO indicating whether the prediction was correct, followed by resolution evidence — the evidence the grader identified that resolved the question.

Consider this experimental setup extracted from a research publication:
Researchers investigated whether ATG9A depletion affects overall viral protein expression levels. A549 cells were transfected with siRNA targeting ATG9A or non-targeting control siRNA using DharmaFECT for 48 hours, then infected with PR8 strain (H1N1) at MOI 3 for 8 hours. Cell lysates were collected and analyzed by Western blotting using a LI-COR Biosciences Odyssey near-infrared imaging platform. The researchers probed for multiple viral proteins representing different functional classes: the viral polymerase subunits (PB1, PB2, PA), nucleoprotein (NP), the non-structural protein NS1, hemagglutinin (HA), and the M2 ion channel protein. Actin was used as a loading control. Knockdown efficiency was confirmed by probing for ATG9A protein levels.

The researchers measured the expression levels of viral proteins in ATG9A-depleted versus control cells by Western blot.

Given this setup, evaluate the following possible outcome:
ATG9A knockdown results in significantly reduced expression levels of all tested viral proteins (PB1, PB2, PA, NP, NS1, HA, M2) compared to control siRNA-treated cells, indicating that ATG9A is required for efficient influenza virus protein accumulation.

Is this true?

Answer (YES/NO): NO